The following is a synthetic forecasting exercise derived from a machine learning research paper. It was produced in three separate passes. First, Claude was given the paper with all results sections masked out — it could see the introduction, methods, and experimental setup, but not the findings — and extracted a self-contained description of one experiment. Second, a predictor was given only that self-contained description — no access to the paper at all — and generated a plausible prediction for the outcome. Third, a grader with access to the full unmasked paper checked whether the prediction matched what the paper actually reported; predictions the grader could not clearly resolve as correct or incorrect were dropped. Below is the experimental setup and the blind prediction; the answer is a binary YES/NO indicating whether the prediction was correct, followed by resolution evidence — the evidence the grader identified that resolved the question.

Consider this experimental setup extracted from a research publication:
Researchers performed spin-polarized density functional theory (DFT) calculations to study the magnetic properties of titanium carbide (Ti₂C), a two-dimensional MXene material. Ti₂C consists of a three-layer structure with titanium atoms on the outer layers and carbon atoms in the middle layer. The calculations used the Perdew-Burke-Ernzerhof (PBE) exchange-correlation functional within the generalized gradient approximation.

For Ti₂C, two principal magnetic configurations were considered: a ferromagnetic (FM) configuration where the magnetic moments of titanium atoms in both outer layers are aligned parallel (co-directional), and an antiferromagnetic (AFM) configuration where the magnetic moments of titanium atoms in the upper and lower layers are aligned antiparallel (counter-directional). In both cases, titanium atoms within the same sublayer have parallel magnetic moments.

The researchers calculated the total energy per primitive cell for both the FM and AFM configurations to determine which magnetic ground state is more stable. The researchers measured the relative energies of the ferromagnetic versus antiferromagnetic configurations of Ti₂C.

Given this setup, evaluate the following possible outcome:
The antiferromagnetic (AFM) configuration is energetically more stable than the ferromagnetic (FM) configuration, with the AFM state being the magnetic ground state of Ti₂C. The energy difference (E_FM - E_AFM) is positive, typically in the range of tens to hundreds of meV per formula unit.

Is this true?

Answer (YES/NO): YES